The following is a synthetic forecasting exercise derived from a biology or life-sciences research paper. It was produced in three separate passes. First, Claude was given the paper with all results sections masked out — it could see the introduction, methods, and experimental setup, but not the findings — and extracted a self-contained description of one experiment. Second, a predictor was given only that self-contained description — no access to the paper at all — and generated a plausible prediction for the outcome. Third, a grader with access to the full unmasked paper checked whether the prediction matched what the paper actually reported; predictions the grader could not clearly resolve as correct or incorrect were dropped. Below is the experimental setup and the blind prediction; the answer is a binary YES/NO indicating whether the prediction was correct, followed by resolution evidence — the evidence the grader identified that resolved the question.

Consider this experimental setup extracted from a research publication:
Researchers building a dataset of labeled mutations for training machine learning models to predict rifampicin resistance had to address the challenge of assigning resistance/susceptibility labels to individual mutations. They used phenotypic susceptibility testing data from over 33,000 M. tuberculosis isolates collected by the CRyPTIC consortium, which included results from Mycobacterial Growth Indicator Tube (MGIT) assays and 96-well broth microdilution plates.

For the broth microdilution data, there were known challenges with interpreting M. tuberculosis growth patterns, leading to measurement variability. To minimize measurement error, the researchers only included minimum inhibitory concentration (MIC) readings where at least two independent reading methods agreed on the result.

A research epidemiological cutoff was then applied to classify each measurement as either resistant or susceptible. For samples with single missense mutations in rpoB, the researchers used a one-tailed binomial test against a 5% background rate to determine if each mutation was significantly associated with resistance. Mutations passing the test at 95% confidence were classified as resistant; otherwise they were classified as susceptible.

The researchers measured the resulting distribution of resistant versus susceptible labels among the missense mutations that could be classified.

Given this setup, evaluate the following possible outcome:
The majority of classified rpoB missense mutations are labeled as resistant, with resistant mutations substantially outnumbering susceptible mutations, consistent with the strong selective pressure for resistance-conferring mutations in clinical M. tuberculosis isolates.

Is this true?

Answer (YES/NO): NO